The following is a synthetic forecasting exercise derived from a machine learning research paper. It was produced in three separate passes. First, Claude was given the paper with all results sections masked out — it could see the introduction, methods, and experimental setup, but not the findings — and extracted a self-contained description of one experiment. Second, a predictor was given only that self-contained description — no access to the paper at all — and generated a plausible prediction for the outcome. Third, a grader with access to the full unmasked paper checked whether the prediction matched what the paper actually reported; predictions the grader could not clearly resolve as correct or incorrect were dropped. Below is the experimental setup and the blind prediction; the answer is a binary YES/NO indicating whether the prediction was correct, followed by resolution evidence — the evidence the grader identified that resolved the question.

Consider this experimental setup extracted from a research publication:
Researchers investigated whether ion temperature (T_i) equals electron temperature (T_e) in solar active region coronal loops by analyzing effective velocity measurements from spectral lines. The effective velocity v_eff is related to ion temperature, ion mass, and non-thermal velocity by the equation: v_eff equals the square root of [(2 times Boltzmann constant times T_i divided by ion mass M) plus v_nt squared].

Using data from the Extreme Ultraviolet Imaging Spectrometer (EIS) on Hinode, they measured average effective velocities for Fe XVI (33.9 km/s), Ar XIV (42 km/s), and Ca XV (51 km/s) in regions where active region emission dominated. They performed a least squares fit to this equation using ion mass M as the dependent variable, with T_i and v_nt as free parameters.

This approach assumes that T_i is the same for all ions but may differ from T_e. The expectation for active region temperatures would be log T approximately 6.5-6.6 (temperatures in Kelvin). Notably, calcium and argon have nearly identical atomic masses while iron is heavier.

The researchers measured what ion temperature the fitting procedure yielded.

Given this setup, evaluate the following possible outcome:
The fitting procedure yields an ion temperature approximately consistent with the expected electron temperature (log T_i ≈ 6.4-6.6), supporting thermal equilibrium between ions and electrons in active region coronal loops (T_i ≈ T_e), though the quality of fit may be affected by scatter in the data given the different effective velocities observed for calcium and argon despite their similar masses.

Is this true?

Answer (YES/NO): YES